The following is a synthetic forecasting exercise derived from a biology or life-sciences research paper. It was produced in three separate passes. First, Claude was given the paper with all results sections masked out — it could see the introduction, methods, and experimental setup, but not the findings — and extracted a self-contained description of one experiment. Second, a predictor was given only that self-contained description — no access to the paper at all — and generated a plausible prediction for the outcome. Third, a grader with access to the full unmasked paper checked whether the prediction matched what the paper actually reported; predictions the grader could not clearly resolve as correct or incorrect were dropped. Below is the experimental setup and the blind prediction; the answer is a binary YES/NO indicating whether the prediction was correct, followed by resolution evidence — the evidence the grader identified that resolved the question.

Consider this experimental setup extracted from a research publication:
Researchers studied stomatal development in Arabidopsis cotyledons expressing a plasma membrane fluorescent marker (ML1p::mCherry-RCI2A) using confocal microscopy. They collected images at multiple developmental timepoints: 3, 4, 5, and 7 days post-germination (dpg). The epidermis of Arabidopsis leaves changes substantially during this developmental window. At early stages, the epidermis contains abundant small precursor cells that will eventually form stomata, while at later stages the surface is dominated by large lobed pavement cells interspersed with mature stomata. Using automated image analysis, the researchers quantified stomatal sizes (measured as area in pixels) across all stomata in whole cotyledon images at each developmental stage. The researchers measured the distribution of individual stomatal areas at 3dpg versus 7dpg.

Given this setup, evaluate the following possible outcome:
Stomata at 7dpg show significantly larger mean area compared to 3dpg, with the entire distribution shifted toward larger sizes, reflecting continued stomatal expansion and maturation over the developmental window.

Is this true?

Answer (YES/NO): NO